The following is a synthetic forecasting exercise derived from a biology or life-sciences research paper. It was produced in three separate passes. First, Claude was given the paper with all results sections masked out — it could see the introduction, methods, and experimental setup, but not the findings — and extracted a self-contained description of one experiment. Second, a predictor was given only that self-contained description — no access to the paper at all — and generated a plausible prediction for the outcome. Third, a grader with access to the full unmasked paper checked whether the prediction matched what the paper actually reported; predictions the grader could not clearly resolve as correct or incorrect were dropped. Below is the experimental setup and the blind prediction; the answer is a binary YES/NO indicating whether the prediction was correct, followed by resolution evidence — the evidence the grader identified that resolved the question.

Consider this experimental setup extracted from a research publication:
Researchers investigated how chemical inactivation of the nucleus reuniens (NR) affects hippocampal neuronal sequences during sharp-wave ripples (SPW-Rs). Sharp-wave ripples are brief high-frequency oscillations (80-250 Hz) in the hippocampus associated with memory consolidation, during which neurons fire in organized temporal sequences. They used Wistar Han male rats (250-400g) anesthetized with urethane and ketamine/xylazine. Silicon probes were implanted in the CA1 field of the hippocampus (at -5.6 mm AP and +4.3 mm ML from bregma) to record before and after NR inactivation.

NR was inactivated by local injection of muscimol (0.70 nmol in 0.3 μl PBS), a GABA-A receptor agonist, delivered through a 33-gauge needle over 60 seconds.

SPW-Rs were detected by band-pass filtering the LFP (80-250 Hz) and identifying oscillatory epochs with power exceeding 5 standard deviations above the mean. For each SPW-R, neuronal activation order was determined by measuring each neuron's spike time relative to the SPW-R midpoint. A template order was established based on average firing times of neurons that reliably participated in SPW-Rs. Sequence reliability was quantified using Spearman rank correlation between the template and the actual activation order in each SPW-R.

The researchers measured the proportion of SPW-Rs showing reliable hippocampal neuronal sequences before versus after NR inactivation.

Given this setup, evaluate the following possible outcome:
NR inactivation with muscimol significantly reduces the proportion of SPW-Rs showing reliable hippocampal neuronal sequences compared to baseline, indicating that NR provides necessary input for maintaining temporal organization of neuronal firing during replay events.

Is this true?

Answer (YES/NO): YES